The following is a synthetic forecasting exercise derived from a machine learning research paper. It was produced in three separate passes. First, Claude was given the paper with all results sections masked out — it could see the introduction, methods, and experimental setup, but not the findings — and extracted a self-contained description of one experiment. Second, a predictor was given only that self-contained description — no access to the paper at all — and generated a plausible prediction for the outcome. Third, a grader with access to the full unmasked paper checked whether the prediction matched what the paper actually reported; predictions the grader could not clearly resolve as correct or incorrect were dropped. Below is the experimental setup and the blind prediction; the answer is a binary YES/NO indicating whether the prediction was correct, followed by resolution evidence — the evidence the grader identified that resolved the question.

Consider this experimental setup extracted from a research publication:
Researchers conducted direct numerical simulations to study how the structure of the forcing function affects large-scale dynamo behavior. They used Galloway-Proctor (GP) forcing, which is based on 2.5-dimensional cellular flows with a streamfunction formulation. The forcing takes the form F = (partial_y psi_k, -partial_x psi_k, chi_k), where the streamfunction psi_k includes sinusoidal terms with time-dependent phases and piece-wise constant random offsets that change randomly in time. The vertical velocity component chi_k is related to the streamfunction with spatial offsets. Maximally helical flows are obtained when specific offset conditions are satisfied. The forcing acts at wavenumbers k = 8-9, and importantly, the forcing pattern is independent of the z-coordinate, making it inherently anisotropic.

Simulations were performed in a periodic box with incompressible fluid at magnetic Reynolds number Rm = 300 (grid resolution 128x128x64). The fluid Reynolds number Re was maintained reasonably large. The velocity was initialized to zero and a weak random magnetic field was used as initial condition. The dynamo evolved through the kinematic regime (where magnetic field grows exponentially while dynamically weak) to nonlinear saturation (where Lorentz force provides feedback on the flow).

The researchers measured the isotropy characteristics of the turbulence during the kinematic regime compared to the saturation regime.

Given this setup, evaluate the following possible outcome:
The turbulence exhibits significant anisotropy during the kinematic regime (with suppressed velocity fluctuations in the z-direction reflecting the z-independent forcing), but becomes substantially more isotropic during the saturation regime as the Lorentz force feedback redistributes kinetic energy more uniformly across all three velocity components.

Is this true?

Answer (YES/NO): NO